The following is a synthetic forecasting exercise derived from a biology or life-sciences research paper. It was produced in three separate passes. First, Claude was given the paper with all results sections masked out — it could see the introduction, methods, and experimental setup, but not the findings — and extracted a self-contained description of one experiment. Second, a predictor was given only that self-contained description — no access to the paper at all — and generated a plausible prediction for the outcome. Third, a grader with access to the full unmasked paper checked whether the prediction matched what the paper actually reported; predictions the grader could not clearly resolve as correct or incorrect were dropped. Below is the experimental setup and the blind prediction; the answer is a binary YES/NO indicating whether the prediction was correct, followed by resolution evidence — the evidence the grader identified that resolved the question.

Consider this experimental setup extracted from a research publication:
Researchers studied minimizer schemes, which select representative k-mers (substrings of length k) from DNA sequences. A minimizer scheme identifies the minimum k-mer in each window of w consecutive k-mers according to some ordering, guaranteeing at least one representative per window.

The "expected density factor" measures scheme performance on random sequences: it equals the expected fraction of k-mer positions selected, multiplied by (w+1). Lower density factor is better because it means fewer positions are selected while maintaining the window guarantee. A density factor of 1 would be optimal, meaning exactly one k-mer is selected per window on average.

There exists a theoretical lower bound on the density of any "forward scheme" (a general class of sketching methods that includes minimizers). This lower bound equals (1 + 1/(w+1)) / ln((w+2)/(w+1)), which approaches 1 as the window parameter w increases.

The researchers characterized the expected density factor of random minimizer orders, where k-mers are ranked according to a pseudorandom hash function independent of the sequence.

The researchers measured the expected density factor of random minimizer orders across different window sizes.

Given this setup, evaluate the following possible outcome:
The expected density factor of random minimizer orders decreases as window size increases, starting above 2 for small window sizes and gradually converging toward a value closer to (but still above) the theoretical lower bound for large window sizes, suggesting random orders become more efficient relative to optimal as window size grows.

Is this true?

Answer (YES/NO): NO